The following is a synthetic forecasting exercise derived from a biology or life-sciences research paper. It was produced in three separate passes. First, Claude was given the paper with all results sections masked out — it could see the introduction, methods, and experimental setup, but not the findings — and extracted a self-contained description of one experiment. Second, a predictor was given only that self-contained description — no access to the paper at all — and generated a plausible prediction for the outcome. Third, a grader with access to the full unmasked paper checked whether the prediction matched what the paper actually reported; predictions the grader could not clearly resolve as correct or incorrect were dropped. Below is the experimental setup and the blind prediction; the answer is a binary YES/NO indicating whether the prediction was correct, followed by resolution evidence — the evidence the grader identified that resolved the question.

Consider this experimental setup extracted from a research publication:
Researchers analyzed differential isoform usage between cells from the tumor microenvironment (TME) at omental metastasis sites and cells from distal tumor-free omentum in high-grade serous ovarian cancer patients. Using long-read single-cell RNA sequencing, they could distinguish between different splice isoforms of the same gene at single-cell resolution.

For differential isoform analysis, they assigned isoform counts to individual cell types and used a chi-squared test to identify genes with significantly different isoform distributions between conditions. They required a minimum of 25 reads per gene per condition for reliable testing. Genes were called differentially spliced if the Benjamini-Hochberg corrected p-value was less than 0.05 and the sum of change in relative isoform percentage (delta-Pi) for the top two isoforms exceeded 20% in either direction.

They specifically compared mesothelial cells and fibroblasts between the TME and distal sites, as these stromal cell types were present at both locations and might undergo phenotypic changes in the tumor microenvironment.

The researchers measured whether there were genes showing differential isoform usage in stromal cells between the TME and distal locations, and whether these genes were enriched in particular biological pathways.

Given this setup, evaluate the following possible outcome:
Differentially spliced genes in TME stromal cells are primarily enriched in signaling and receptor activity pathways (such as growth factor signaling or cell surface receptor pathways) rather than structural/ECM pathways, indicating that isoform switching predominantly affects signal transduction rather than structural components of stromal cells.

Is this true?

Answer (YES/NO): NO